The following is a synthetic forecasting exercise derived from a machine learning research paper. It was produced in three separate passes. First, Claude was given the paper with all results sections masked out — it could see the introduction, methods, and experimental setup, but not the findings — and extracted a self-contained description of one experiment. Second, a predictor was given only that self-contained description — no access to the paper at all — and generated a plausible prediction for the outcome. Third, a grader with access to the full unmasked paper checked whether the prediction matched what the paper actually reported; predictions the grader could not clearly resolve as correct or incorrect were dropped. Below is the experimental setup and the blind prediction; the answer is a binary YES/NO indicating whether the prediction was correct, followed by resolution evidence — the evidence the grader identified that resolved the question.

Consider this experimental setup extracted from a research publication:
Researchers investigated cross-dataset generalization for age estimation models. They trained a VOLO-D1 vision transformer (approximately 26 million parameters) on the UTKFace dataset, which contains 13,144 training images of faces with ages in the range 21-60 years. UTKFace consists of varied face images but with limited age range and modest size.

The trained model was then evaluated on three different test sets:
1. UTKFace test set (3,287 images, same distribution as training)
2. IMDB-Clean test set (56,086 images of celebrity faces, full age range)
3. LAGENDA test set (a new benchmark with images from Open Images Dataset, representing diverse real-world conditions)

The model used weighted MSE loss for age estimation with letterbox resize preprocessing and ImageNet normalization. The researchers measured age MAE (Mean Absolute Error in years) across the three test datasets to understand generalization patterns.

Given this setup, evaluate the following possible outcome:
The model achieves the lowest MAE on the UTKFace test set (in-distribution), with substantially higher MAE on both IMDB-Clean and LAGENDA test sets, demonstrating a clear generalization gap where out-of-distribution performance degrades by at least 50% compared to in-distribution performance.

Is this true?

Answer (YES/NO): YES